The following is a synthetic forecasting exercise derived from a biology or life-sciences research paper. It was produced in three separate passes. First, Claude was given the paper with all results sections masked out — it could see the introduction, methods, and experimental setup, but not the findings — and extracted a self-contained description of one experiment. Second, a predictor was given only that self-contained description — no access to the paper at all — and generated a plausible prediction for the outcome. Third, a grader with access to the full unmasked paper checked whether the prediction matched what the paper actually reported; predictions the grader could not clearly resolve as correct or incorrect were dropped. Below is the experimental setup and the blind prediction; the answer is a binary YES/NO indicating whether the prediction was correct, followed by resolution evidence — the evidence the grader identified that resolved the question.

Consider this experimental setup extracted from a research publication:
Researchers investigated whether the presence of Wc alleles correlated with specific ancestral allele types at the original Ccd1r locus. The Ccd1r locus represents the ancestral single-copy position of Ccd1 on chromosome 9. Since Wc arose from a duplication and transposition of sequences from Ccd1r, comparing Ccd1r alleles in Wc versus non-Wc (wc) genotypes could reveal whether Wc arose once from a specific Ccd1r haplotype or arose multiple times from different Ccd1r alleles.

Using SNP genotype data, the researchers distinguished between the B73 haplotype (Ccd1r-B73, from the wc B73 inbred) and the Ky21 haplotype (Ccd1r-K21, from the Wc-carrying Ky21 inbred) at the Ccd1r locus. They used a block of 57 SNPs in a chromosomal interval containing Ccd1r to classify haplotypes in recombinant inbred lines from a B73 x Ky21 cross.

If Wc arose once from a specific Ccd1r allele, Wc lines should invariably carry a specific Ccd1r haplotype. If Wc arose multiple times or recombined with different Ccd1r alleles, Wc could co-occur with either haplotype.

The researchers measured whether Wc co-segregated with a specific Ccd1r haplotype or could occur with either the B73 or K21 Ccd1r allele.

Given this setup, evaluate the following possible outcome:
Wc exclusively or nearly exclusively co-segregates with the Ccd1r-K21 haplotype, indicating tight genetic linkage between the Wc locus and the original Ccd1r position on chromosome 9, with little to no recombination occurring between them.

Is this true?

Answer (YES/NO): NO